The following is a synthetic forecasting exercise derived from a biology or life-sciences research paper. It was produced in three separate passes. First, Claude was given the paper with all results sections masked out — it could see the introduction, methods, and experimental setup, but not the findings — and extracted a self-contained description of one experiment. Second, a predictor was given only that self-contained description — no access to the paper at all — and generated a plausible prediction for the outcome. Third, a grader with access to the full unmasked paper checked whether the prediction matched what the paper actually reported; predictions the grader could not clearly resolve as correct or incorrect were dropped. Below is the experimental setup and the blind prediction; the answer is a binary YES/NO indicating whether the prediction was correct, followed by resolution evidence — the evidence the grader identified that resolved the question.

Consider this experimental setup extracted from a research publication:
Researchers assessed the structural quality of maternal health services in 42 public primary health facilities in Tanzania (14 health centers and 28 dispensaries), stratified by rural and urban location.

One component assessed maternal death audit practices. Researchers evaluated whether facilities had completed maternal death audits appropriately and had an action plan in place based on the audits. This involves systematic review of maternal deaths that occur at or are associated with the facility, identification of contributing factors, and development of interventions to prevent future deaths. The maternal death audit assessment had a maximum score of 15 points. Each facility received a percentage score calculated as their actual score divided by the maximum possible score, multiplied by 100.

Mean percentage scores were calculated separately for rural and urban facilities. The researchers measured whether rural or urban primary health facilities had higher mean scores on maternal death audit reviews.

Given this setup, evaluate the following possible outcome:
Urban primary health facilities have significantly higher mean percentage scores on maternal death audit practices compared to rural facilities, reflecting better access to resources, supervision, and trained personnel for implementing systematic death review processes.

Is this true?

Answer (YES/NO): NO